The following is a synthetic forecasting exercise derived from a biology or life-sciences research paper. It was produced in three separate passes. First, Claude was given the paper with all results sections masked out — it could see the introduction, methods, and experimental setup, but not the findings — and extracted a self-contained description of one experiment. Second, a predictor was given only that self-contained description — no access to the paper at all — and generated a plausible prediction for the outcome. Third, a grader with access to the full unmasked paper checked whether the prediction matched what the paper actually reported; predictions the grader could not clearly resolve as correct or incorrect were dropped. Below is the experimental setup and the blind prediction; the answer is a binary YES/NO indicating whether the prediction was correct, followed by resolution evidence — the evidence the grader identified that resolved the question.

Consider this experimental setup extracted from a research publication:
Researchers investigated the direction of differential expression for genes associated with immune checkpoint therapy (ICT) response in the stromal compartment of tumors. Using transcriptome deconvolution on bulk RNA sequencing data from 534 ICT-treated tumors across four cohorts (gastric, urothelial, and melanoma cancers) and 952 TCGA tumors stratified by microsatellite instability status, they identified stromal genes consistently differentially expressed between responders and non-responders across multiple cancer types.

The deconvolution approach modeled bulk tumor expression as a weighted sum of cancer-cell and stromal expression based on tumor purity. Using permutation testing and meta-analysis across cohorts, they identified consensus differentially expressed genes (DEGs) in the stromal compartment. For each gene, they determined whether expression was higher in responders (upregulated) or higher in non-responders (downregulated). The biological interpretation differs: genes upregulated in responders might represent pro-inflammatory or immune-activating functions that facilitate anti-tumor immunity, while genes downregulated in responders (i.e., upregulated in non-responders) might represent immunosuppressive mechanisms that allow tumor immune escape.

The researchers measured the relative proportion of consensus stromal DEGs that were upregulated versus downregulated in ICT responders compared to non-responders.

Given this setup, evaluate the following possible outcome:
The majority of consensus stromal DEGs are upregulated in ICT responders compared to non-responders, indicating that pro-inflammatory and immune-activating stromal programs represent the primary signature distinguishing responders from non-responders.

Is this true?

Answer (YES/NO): YES